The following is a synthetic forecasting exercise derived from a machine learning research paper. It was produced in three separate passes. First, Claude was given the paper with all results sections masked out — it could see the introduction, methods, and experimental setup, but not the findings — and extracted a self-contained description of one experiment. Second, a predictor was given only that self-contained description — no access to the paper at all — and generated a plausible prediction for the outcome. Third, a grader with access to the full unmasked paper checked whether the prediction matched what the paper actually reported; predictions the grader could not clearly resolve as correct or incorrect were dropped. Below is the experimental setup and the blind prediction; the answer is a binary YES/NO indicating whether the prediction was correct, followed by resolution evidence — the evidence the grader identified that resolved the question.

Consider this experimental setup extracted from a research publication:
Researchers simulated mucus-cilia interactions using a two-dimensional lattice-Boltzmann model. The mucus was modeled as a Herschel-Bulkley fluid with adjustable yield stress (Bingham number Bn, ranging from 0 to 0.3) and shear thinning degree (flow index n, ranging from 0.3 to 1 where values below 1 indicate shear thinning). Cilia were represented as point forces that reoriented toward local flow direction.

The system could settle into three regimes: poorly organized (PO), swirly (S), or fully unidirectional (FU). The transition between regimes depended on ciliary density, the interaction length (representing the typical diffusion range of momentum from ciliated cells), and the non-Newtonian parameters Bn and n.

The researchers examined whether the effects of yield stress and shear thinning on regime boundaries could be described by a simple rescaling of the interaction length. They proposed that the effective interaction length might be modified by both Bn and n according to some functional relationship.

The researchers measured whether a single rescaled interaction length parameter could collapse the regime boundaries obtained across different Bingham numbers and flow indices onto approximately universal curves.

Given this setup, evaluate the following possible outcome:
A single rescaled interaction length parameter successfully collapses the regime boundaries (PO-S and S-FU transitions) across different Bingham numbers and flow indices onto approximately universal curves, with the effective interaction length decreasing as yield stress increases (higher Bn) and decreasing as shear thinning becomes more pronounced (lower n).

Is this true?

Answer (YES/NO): NO